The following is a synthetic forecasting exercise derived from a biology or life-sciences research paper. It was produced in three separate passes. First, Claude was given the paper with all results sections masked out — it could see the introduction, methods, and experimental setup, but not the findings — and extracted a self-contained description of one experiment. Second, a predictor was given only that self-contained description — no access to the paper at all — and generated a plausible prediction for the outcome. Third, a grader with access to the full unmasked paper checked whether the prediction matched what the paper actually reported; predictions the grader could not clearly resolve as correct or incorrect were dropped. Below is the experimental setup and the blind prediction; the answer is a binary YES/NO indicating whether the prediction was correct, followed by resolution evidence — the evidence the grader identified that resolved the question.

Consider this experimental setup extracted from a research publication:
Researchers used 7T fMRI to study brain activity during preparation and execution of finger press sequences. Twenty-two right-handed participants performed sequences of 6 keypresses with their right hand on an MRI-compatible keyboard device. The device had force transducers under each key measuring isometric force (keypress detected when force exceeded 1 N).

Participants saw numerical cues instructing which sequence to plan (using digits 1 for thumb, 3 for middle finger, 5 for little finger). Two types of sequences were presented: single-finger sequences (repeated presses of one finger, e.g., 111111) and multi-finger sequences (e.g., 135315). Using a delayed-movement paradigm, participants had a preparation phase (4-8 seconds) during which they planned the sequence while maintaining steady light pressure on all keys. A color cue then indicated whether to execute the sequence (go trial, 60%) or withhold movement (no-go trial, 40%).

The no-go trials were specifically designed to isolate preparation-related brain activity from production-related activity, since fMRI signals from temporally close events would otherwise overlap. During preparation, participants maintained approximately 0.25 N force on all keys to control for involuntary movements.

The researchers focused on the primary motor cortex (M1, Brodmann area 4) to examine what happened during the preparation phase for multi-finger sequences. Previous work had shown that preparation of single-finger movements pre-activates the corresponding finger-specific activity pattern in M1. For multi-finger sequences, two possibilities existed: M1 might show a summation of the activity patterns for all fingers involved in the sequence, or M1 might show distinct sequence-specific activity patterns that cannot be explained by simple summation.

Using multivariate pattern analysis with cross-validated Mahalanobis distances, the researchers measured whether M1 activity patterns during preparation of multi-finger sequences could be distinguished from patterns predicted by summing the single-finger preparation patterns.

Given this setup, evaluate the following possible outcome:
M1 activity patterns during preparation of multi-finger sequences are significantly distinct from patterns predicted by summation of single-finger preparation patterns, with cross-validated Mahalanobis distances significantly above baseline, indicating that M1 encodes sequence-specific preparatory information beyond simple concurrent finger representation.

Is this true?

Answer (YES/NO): NO